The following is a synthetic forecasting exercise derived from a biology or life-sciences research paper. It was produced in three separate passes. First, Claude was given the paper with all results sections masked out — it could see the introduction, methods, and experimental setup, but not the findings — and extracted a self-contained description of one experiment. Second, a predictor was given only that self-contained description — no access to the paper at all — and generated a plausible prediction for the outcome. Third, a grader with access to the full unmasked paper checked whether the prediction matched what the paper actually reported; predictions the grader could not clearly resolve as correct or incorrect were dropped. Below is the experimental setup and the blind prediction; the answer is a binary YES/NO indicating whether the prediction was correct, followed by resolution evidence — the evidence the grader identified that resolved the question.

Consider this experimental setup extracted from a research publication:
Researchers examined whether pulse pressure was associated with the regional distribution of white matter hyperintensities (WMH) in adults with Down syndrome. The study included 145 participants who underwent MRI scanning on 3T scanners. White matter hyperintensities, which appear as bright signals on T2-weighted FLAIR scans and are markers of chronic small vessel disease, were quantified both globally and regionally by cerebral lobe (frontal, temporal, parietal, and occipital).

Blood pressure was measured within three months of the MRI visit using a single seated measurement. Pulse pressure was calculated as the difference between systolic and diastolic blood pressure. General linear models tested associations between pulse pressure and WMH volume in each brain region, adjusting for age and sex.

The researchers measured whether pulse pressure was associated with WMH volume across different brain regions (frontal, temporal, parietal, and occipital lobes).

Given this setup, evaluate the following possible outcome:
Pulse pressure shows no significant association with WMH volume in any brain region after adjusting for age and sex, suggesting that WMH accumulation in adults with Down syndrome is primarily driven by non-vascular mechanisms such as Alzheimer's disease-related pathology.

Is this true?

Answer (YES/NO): NO